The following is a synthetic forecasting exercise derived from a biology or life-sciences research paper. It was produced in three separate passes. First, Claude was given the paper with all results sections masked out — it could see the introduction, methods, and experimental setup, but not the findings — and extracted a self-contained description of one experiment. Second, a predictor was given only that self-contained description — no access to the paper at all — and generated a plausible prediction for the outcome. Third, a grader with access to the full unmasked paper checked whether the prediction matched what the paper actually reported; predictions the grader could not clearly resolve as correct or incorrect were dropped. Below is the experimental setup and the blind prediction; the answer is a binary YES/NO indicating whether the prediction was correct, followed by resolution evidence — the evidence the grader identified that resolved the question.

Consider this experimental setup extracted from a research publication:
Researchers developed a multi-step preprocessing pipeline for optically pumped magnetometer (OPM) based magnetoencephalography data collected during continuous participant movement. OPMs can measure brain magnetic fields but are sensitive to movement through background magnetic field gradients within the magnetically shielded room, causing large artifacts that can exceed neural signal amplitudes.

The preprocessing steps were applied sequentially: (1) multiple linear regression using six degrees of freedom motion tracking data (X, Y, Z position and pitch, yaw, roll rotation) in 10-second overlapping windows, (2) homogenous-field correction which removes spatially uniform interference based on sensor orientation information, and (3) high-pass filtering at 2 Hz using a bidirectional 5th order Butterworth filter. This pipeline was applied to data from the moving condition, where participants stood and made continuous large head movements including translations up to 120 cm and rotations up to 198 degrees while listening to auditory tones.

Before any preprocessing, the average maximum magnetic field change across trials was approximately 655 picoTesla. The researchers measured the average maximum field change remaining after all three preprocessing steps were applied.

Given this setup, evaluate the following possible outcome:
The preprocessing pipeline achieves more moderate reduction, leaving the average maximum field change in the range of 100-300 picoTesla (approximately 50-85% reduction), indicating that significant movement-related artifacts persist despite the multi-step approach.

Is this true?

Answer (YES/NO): NO